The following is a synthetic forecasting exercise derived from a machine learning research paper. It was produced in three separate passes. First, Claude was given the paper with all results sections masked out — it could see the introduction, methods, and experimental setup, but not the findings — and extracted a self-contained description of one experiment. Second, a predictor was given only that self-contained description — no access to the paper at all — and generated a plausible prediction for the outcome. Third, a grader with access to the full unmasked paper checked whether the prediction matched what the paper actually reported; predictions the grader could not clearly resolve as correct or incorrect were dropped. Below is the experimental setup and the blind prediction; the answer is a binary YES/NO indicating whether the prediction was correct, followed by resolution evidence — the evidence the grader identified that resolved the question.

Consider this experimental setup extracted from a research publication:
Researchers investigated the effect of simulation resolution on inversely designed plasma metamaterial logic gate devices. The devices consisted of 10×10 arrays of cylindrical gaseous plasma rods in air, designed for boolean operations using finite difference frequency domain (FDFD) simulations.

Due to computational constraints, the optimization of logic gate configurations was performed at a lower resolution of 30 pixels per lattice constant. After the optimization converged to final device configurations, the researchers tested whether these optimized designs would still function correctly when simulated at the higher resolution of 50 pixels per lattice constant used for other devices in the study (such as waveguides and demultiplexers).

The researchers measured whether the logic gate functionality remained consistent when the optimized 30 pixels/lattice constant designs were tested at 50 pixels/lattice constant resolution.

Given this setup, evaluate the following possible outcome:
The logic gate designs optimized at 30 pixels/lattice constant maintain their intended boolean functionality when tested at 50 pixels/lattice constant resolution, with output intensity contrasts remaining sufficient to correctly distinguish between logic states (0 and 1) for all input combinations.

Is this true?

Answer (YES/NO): YES